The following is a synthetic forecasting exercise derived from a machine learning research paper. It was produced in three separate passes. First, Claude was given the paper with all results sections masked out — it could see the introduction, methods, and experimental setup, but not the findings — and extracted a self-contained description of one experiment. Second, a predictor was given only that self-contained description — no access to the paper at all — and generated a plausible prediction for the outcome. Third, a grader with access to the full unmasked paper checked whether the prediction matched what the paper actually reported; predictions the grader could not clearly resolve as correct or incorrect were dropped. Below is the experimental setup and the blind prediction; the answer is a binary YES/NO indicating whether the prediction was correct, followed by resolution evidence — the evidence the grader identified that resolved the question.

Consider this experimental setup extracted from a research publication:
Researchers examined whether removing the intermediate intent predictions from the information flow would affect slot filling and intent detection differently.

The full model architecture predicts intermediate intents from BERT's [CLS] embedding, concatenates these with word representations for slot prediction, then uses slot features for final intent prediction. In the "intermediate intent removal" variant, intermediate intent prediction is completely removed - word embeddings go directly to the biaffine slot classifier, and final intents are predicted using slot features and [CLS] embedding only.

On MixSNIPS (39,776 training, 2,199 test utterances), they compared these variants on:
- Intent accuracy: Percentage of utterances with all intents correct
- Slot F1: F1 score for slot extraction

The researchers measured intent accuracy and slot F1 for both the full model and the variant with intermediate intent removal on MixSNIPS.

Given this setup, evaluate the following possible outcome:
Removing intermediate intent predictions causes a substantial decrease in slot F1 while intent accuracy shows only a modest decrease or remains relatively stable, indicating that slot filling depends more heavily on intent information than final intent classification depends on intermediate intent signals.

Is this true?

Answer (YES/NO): NO